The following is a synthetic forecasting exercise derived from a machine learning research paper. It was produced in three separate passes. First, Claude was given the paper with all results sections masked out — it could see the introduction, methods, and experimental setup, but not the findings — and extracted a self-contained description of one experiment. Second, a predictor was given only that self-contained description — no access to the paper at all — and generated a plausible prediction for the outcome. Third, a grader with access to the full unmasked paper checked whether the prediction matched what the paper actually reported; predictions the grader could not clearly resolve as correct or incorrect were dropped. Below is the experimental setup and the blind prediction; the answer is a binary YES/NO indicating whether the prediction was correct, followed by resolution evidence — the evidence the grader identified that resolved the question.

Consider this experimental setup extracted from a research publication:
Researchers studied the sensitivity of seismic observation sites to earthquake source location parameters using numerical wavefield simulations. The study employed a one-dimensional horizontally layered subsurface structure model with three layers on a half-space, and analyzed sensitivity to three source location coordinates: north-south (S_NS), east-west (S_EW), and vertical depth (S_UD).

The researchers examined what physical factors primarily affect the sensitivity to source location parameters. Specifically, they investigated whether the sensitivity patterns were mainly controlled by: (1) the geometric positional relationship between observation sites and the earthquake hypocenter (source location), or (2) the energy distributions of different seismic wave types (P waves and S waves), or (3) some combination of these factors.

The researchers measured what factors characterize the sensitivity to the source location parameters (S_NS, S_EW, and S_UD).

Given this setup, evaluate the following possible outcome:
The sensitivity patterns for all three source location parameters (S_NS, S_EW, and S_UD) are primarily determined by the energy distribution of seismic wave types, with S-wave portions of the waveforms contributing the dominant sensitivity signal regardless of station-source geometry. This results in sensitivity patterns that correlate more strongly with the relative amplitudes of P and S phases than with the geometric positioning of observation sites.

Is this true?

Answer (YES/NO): NO